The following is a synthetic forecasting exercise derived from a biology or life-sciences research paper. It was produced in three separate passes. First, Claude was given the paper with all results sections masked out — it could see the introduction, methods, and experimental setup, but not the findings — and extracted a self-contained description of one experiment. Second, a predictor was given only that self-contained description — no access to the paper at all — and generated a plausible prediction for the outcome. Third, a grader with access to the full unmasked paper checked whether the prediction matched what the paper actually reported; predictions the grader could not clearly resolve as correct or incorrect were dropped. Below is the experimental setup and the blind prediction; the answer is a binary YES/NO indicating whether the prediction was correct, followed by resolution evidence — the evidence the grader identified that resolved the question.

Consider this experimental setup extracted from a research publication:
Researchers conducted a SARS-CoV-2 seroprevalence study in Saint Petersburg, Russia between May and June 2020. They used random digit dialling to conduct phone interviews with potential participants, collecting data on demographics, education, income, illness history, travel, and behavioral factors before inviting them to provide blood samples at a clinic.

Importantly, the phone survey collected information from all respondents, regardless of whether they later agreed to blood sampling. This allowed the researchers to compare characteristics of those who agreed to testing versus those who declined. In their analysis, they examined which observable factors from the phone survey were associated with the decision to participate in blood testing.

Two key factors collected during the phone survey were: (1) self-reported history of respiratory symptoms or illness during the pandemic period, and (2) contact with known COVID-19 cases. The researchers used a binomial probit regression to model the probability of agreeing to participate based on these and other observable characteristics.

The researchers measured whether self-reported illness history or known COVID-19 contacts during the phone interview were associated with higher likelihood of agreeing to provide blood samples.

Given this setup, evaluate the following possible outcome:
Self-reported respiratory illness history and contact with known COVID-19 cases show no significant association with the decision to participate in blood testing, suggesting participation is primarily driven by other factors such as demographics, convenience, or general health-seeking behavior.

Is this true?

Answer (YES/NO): NO